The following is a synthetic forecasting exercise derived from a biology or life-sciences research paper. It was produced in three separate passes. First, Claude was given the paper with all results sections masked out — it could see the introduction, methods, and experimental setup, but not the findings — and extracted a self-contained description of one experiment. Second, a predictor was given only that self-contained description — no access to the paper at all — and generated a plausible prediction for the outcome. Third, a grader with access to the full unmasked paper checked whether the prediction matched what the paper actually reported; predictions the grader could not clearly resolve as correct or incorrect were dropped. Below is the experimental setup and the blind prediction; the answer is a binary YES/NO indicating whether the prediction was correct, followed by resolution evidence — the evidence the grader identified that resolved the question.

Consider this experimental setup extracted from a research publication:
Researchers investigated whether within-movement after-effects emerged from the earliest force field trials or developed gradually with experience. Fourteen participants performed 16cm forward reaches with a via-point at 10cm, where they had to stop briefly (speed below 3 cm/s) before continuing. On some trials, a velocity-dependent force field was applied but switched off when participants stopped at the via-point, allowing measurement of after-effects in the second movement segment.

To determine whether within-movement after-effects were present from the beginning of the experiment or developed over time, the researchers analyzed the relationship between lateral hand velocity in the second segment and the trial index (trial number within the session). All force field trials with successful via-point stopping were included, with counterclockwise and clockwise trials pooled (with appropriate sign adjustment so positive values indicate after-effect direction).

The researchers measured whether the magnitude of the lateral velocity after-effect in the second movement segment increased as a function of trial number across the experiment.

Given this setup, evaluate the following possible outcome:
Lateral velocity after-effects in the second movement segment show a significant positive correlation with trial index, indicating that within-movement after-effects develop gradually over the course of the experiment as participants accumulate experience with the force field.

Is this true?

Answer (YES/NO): NO